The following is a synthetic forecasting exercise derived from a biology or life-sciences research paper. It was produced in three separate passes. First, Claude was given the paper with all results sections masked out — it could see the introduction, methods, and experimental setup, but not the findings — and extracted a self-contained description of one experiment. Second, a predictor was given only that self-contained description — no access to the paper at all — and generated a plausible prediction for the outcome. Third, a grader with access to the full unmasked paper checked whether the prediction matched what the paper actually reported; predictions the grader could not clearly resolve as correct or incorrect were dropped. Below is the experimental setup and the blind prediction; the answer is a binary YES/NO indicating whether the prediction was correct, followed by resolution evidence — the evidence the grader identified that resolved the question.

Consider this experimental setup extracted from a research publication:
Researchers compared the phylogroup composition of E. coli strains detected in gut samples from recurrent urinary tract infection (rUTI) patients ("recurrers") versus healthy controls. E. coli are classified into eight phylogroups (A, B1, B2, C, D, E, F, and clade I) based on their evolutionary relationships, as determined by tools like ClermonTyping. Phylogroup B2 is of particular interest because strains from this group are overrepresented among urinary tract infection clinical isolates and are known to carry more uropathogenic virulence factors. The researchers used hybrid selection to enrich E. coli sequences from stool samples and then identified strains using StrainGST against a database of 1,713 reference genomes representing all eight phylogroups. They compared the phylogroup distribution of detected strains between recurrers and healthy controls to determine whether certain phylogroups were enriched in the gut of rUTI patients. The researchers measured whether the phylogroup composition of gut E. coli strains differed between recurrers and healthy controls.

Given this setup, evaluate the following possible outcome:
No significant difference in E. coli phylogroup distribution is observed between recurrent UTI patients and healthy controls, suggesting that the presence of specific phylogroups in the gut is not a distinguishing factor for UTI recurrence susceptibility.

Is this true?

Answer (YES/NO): YES